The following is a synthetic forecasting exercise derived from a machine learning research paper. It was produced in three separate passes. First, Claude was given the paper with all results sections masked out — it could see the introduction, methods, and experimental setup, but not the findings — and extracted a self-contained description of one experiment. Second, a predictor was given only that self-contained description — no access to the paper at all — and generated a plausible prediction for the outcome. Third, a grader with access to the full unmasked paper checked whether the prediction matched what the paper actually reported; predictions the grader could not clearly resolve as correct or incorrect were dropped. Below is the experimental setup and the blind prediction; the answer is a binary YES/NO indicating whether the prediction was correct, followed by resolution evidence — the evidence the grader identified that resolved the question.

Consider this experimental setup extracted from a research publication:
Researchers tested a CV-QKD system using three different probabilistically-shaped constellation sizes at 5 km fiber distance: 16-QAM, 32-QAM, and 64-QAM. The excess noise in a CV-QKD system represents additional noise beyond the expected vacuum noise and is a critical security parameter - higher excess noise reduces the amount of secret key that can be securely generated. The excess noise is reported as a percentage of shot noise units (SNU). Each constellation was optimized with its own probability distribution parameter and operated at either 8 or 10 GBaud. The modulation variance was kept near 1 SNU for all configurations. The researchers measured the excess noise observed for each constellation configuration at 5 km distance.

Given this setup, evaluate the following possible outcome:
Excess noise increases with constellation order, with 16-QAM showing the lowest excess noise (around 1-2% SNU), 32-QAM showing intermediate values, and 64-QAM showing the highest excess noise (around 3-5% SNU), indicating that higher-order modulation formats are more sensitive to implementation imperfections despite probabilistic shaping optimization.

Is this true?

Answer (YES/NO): NO